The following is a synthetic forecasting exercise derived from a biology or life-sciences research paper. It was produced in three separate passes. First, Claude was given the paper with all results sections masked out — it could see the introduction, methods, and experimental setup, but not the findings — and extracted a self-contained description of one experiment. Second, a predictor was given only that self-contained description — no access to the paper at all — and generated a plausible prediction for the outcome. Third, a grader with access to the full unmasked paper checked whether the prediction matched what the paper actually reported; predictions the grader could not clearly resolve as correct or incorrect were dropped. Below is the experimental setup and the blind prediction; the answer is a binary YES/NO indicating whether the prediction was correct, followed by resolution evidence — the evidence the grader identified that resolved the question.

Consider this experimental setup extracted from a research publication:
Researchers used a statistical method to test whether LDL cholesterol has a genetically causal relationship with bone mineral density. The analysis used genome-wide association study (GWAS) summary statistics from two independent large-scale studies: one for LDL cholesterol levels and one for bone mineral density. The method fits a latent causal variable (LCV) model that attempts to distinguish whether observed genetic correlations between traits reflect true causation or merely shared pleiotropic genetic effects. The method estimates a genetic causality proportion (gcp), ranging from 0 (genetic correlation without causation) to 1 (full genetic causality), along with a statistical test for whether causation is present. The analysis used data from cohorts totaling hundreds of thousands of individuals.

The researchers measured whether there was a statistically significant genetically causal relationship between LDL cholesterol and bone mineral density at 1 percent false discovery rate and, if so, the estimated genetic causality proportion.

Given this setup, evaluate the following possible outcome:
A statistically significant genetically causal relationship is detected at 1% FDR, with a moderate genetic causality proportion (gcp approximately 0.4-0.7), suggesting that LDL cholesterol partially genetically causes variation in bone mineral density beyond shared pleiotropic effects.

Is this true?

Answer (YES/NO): NO